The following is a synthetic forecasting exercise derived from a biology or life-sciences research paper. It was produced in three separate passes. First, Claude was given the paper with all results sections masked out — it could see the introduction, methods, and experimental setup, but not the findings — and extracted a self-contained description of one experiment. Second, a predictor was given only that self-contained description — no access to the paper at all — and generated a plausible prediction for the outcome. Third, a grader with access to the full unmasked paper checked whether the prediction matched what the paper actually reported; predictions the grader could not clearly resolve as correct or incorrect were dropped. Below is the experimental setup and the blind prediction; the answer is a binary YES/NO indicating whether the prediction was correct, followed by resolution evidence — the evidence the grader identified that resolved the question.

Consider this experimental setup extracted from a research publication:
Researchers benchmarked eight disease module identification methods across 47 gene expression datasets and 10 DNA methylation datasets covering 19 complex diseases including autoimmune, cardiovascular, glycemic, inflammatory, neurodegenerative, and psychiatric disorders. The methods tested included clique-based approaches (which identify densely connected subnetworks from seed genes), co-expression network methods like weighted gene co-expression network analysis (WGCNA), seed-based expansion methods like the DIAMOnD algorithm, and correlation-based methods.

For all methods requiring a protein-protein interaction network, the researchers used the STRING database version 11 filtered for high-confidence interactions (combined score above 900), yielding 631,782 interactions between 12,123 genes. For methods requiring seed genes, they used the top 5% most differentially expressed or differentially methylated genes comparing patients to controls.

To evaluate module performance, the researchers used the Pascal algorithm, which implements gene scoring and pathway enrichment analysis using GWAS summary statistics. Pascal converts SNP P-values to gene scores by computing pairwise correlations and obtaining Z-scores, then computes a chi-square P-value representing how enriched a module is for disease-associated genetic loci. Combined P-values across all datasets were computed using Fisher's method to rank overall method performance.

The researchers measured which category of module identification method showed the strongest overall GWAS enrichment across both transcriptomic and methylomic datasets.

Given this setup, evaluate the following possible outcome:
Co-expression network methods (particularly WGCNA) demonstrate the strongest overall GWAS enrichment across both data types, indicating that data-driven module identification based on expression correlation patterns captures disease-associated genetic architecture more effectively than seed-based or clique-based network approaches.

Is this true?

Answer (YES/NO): NO